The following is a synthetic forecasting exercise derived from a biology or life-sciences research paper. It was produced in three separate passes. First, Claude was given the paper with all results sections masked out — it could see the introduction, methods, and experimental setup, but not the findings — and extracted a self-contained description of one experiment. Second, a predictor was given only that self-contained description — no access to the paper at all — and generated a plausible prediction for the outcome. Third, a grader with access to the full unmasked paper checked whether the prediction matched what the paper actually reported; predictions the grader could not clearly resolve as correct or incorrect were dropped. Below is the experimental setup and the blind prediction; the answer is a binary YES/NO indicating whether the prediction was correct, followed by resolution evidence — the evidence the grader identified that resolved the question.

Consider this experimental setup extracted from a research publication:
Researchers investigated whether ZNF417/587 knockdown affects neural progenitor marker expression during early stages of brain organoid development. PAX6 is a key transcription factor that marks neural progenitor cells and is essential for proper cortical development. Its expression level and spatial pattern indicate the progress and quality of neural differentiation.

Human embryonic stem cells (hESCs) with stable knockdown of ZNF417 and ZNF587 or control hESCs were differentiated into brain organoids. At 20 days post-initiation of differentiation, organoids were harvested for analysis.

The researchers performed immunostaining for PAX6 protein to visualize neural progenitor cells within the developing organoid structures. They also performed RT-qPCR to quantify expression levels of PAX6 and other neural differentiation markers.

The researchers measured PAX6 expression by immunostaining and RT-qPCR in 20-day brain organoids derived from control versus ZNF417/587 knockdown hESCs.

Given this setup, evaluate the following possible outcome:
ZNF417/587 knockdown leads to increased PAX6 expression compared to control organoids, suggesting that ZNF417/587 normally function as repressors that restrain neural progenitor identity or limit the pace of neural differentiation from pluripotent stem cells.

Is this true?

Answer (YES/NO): YES